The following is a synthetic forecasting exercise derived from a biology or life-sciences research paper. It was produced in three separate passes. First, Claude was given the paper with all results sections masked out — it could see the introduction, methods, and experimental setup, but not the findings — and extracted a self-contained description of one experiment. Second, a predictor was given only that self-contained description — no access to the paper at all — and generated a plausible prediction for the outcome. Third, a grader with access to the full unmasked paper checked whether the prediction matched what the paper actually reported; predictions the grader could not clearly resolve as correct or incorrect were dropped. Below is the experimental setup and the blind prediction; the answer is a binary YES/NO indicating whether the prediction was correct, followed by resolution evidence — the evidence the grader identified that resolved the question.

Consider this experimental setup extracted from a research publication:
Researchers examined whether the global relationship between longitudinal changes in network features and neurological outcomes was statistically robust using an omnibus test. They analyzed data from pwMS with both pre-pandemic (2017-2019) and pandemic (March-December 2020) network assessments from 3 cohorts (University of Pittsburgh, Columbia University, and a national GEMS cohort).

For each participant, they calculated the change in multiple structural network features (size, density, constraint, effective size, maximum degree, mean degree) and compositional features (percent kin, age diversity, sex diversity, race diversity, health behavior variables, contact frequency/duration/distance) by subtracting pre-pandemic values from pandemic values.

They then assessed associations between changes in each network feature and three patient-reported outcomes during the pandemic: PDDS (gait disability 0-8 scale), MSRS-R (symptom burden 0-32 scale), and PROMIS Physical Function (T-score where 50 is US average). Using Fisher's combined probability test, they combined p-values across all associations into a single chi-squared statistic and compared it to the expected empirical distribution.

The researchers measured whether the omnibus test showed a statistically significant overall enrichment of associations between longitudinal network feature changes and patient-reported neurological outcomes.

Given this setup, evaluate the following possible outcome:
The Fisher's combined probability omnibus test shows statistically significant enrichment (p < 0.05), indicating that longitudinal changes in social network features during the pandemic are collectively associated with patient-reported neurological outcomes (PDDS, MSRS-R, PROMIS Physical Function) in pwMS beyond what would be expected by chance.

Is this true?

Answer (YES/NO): NO